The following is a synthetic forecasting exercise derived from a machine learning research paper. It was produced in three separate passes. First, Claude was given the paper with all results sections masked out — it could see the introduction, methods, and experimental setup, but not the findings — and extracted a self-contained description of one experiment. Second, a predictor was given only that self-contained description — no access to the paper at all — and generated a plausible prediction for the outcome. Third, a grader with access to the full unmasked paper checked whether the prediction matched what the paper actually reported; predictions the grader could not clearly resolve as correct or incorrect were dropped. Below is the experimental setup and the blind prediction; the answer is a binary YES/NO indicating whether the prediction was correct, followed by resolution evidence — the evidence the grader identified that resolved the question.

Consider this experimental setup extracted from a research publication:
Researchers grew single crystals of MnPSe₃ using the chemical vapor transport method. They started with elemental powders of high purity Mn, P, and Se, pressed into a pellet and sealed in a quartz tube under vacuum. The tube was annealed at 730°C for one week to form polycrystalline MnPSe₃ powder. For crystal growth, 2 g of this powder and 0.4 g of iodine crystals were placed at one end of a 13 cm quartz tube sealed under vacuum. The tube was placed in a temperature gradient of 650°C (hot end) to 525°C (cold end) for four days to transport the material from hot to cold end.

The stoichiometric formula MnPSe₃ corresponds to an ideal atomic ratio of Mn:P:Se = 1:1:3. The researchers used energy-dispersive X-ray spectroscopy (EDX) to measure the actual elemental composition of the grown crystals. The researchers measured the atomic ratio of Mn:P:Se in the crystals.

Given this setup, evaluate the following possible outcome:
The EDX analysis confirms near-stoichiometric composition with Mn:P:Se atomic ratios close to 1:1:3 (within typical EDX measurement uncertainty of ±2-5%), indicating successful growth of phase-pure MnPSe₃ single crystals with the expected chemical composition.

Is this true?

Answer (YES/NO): YES